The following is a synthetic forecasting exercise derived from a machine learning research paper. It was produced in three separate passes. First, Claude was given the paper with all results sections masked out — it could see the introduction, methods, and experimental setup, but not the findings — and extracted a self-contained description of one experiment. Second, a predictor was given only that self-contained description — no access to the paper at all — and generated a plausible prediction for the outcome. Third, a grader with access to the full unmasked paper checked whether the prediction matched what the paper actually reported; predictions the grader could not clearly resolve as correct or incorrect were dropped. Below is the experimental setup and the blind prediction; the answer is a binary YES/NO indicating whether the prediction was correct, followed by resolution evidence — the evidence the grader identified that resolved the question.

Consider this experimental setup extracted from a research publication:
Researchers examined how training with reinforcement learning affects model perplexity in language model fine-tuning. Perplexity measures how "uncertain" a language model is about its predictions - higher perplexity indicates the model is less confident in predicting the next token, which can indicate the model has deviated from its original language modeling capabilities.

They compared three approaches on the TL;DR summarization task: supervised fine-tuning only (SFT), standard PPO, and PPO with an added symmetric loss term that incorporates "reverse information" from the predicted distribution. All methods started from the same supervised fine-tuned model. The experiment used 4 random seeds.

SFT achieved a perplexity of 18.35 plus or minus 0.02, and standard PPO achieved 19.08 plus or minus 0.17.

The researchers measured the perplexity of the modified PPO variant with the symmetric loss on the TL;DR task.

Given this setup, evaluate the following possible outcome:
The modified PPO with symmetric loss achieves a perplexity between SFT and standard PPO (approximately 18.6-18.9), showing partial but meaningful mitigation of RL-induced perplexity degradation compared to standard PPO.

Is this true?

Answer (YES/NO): NO